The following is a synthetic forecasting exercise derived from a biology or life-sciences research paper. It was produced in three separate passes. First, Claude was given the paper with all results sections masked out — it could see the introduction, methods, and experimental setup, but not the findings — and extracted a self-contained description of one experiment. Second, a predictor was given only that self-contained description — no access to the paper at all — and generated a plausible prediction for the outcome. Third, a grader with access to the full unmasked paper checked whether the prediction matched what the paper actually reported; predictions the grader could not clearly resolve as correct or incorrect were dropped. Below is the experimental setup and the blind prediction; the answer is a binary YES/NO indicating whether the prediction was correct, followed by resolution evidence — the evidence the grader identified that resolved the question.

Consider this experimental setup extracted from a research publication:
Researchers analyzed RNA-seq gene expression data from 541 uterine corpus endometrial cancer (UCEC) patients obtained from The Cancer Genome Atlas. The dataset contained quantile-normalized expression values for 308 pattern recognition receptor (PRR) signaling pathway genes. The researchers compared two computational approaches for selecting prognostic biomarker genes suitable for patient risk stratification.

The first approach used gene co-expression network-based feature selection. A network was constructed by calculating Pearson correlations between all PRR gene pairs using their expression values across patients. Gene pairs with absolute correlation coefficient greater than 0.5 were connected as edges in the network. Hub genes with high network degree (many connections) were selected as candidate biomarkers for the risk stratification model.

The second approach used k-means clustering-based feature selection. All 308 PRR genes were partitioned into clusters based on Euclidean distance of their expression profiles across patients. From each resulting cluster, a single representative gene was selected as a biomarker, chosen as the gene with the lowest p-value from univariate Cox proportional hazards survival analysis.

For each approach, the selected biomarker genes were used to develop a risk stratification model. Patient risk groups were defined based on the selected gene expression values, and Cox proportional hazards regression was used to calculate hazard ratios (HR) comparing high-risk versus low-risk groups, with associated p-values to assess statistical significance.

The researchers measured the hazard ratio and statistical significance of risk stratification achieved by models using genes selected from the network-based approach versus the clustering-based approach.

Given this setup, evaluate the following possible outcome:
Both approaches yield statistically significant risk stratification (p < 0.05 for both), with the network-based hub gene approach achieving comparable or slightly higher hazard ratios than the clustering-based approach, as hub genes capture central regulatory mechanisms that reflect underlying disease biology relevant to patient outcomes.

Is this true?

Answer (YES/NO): NO